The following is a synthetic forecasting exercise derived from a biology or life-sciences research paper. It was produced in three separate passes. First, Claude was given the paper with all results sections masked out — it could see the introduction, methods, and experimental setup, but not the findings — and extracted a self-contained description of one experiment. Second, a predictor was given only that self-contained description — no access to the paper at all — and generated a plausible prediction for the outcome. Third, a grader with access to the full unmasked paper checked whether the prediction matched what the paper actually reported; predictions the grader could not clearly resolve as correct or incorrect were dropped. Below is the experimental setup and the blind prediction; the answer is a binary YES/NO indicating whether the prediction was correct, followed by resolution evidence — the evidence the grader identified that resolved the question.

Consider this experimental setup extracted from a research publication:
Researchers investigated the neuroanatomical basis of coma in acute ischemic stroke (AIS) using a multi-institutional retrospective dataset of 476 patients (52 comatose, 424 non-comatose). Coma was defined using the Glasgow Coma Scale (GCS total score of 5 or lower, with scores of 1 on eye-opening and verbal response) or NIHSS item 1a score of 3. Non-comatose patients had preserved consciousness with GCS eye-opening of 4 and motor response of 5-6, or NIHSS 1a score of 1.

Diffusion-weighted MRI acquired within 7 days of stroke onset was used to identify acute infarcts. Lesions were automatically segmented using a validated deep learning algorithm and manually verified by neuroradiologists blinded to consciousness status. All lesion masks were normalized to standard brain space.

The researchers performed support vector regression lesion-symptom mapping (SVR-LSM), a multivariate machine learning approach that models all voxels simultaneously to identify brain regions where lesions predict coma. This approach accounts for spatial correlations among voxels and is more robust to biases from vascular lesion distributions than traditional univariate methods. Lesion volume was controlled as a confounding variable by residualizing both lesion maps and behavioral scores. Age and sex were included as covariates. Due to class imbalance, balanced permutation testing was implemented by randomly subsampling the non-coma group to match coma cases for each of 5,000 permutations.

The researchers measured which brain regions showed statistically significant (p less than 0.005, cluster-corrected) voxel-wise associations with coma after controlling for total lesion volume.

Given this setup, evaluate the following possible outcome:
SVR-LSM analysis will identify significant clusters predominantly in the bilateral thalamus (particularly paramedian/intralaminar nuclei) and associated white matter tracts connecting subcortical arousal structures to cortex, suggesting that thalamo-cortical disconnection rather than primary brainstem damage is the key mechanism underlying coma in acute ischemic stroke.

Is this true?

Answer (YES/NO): NO